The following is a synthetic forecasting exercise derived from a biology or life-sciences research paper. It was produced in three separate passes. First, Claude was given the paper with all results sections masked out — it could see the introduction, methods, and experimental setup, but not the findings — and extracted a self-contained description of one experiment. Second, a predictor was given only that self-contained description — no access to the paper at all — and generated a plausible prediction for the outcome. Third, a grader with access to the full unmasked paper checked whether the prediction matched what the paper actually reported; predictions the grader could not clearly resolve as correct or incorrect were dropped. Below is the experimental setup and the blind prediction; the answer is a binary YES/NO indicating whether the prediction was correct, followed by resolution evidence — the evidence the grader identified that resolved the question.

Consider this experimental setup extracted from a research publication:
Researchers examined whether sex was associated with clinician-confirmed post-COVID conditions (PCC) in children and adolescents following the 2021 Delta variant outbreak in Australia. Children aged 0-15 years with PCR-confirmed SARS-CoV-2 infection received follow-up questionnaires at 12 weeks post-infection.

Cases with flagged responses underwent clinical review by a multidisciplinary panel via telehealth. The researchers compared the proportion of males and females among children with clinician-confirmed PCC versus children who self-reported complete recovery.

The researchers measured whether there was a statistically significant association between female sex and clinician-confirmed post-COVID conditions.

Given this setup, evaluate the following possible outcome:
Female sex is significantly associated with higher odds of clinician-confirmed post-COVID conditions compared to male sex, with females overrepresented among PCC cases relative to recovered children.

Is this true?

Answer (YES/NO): NO